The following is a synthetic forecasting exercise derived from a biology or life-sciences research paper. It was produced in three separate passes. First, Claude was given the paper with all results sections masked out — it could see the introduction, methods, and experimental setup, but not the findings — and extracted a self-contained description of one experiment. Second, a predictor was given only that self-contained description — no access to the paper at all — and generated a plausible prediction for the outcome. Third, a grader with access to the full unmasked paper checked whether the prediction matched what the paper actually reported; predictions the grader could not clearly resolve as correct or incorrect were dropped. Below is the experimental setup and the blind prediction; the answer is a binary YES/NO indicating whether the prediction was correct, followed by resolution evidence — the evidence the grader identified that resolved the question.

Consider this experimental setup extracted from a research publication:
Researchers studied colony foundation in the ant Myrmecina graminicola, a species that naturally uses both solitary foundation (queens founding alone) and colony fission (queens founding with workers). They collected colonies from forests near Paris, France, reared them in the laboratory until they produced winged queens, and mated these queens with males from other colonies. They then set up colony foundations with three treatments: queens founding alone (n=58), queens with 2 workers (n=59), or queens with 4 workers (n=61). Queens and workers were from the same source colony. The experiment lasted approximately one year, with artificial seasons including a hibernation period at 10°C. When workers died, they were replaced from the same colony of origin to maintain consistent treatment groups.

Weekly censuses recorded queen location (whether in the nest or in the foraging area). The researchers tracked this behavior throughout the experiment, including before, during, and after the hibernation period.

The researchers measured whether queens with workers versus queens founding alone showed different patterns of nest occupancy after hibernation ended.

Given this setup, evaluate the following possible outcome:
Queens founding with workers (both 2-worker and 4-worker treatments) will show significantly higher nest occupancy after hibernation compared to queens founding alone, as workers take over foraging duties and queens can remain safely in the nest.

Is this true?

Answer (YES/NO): YES